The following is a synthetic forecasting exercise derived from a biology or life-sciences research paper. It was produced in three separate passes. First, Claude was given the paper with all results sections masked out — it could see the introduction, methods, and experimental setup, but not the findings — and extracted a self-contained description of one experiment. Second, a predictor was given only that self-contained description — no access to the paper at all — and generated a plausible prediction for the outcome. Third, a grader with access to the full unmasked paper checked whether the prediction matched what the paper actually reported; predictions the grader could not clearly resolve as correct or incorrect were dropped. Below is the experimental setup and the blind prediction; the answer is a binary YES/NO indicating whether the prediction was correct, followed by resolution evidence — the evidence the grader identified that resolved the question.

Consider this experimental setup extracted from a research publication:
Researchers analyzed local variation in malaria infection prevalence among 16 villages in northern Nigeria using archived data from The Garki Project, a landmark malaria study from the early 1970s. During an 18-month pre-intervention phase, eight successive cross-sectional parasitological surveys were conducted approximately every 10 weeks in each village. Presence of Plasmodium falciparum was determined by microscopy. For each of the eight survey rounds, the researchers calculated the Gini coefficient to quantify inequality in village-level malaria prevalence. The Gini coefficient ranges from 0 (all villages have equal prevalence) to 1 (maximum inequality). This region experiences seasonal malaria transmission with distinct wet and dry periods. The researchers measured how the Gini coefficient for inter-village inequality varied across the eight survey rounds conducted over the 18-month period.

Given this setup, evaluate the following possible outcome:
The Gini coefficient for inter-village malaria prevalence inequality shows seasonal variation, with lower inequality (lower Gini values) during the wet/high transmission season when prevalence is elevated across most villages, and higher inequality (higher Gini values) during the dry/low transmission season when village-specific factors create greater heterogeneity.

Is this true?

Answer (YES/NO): YES